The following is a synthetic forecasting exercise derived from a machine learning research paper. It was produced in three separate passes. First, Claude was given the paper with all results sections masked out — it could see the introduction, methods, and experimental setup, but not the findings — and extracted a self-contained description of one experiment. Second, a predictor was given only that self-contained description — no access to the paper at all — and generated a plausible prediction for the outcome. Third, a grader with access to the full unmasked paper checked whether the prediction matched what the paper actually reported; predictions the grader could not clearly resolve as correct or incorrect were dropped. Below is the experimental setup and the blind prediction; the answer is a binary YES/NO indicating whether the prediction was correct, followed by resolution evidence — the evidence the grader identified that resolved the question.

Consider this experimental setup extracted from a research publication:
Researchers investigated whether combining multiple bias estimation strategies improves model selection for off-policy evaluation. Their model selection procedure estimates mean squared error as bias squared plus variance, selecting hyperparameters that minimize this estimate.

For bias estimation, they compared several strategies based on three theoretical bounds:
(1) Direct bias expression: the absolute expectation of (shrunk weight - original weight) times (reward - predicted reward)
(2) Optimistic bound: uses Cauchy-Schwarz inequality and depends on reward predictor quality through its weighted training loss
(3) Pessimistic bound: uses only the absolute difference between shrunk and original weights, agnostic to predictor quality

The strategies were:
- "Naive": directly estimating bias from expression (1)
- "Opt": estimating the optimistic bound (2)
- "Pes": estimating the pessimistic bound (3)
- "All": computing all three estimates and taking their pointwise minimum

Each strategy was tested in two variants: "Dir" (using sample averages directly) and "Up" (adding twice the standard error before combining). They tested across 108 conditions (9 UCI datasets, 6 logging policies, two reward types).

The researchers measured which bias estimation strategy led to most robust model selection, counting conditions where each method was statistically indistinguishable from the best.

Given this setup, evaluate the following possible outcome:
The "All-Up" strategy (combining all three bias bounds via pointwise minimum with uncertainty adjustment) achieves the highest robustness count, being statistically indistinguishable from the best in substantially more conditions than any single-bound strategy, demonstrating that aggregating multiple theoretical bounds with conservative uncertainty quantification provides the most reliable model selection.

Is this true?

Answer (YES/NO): NO